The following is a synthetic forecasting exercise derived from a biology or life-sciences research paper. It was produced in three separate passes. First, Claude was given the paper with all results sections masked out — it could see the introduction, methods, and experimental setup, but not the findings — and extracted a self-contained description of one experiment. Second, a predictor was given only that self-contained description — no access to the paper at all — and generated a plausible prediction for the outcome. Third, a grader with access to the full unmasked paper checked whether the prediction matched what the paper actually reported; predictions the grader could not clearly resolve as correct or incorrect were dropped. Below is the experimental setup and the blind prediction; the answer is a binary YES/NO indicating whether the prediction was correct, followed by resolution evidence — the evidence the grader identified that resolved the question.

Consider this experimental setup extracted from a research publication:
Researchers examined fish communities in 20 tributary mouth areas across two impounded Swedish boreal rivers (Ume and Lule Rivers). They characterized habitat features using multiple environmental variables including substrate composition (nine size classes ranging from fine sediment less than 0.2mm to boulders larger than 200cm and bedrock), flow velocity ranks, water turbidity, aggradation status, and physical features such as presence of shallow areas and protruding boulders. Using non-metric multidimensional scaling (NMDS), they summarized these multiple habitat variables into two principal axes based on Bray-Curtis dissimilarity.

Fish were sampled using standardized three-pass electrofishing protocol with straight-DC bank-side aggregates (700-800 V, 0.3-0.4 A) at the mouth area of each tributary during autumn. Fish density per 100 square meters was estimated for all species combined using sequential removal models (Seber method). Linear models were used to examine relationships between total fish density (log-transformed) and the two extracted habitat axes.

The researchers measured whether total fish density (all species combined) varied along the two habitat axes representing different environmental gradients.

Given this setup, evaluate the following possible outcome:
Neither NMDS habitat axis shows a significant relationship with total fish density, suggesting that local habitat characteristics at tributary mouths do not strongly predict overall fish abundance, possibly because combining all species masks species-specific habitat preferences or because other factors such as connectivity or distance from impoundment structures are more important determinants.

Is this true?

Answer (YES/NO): NO